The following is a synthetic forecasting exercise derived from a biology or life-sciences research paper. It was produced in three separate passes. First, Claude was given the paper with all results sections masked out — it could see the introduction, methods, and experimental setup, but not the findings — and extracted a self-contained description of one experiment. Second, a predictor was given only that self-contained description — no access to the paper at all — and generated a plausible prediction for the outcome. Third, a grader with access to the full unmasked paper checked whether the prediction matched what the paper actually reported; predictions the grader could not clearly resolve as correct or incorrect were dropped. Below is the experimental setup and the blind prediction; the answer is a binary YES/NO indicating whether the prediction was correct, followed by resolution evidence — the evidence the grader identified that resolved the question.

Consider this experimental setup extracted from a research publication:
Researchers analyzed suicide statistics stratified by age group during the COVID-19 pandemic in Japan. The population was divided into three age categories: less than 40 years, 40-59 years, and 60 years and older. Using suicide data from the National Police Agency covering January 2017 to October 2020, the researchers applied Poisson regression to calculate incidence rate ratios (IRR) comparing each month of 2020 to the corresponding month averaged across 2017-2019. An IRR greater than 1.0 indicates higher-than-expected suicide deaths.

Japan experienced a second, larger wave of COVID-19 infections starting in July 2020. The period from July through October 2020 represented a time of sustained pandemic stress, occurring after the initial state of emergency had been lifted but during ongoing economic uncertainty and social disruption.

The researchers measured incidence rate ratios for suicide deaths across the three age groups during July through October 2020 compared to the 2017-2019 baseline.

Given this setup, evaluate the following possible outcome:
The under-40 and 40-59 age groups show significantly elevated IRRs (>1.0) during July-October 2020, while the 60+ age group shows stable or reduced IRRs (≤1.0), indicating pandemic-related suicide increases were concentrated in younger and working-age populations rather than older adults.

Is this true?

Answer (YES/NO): NO